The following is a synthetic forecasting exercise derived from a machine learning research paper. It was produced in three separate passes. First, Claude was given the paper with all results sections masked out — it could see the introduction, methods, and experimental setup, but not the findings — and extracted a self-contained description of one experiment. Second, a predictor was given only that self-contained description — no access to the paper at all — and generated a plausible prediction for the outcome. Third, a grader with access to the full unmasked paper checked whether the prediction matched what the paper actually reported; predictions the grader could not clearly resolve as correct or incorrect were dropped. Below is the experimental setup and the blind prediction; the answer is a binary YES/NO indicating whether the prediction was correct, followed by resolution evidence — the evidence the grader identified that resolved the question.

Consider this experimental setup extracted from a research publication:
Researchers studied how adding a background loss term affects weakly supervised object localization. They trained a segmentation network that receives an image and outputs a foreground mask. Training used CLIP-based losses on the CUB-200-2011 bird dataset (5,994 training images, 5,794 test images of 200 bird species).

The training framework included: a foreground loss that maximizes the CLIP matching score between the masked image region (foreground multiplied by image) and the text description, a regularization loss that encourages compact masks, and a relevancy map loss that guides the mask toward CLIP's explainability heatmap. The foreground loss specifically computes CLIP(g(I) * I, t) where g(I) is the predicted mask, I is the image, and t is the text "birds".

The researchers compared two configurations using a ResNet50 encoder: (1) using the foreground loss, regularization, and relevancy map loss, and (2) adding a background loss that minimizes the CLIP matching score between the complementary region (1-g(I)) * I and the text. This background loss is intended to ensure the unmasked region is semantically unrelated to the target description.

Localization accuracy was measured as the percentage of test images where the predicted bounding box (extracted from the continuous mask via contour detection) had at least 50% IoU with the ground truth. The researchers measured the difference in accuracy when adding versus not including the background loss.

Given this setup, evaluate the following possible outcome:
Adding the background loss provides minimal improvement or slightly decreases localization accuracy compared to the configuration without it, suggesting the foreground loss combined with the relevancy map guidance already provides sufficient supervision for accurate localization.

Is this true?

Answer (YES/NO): NO